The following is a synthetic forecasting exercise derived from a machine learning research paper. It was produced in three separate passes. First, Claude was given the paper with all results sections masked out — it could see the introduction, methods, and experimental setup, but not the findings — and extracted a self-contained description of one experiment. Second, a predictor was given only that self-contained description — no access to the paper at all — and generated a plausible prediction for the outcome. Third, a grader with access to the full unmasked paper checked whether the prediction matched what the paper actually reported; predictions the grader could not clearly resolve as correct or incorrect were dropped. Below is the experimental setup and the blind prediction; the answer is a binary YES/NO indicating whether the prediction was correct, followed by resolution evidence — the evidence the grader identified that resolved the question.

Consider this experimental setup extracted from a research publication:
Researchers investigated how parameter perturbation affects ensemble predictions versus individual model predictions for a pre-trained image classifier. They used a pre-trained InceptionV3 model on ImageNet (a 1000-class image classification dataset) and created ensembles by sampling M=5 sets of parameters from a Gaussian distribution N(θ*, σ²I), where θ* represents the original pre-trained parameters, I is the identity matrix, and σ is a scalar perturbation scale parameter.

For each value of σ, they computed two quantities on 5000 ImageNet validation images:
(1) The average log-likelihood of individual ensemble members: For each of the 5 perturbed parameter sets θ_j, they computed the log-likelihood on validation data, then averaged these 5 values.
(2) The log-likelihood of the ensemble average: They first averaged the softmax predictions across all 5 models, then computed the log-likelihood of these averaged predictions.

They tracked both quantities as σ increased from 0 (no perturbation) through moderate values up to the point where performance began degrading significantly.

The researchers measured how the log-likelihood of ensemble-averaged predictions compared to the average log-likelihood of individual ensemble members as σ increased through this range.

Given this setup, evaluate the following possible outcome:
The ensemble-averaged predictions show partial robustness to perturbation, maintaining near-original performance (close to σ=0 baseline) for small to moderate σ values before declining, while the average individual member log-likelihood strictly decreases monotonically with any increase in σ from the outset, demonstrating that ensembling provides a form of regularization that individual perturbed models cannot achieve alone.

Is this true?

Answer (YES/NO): NO